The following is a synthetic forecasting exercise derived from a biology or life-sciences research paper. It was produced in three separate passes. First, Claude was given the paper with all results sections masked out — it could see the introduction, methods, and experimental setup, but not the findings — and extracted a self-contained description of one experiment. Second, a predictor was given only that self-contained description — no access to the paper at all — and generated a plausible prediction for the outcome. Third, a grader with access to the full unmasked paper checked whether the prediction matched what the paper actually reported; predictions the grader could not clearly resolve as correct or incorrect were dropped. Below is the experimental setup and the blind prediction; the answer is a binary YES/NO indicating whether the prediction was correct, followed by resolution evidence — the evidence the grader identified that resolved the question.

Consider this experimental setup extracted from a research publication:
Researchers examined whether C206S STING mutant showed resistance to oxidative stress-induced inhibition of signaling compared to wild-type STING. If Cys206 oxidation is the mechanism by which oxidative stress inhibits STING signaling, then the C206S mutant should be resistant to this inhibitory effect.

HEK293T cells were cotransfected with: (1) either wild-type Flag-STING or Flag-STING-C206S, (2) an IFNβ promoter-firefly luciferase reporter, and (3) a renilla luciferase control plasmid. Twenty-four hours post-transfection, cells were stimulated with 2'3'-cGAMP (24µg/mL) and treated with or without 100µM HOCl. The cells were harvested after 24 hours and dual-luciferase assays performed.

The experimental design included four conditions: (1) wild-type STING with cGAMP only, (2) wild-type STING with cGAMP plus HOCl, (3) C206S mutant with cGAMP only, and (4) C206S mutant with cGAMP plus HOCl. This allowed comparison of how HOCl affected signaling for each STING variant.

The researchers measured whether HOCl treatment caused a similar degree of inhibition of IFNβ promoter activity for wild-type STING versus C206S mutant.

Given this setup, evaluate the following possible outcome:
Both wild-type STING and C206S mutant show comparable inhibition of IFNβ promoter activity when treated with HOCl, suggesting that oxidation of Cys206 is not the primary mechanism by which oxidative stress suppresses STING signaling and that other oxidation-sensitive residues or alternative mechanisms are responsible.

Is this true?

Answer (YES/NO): NO